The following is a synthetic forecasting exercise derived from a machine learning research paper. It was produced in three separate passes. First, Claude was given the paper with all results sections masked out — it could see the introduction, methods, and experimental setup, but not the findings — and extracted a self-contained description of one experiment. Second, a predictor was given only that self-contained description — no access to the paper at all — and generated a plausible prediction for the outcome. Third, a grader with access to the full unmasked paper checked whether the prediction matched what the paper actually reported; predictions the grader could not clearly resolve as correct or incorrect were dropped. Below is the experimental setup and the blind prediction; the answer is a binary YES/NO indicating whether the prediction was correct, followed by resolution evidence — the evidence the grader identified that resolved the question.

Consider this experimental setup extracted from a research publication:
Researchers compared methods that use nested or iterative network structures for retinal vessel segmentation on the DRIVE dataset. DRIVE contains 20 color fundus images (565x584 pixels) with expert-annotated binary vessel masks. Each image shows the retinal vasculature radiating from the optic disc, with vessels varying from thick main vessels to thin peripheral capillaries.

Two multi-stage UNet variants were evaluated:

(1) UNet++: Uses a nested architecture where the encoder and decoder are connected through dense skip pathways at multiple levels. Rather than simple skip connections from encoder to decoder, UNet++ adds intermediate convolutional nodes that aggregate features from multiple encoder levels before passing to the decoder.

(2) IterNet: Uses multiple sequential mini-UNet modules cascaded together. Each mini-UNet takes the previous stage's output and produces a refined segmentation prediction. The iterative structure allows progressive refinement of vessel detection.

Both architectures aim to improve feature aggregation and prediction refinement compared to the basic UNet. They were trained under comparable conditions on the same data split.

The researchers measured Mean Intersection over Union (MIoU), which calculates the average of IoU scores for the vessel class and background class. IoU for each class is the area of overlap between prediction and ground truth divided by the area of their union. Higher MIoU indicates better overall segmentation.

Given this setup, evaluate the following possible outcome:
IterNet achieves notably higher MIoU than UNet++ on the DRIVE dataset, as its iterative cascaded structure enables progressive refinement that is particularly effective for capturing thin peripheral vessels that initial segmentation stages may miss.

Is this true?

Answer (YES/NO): NO